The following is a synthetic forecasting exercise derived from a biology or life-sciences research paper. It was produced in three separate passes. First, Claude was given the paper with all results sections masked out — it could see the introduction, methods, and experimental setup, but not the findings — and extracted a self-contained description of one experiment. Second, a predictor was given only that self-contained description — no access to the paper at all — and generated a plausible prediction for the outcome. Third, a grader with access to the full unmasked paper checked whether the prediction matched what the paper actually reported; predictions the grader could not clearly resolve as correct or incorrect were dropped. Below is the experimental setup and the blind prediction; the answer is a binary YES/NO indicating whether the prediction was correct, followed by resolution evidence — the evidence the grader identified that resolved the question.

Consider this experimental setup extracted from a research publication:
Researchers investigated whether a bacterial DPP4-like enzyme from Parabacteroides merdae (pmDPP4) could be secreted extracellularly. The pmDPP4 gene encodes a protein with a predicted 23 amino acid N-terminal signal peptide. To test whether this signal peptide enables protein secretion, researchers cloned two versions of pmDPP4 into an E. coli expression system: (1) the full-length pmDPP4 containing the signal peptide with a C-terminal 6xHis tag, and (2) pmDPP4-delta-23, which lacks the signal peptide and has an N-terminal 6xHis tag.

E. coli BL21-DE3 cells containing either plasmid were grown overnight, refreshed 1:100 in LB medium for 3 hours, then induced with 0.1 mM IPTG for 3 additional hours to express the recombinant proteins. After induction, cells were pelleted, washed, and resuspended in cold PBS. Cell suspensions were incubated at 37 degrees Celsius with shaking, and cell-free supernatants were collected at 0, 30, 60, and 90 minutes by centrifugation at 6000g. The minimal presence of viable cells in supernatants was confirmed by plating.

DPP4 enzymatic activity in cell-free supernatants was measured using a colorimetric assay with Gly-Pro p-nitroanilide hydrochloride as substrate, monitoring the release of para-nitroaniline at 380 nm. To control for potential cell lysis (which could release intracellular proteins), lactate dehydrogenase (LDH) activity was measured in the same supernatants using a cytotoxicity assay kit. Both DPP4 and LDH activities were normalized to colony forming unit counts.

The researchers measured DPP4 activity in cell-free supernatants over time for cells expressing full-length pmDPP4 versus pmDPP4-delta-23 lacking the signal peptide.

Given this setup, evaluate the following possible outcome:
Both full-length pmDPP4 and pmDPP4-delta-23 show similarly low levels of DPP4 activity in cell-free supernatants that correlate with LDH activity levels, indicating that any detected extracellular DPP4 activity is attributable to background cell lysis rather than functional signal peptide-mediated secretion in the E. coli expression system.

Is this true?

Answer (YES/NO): NO